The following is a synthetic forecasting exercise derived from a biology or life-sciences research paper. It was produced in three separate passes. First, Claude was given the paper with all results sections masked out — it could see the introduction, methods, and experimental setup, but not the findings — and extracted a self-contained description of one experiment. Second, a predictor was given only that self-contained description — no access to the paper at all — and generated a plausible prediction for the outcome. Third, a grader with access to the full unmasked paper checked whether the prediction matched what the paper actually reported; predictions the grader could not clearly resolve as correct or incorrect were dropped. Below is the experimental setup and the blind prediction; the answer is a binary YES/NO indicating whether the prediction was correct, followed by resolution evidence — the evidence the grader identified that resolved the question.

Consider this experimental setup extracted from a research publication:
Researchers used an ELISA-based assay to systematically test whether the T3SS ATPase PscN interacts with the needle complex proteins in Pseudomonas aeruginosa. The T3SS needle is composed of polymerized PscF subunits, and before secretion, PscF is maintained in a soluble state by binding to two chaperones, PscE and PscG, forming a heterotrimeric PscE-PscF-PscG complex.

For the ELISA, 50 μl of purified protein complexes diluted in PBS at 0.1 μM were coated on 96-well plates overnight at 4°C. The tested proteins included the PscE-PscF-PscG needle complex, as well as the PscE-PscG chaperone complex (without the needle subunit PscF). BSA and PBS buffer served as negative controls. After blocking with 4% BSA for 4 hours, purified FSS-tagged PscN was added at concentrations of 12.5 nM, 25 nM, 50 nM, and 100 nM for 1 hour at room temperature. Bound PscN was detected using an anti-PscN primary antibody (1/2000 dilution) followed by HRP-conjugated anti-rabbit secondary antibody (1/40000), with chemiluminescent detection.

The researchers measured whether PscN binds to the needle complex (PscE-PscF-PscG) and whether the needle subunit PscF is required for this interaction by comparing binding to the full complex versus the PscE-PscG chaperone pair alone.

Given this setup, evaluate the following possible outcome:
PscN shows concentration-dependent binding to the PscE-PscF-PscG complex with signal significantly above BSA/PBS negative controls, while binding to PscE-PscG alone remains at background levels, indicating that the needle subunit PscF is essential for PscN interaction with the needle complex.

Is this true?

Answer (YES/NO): NO